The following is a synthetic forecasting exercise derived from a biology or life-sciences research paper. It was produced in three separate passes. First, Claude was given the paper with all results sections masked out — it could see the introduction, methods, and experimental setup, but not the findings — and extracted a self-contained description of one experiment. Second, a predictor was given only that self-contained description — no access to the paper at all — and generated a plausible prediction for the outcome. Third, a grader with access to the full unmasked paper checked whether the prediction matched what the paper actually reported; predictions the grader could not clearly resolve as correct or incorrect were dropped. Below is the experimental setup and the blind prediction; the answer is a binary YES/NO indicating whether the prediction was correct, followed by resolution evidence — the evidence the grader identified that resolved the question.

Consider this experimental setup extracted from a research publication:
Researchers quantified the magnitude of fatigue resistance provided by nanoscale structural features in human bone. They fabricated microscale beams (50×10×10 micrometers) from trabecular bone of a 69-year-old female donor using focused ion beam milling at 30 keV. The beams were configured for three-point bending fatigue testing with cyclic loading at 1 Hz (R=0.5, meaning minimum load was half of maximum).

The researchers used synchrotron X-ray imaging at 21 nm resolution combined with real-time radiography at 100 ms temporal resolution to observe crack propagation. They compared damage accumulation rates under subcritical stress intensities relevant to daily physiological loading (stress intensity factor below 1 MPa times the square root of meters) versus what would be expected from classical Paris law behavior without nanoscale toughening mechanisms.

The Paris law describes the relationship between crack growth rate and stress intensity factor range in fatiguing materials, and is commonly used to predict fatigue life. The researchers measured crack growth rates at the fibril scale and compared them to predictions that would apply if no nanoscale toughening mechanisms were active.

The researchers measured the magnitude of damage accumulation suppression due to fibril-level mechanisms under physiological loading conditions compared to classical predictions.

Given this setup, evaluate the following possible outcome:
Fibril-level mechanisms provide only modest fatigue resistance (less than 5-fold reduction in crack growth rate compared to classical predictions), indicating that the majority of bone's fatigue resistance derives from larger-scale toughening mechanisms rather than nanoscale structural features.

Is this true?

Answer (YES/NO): NO